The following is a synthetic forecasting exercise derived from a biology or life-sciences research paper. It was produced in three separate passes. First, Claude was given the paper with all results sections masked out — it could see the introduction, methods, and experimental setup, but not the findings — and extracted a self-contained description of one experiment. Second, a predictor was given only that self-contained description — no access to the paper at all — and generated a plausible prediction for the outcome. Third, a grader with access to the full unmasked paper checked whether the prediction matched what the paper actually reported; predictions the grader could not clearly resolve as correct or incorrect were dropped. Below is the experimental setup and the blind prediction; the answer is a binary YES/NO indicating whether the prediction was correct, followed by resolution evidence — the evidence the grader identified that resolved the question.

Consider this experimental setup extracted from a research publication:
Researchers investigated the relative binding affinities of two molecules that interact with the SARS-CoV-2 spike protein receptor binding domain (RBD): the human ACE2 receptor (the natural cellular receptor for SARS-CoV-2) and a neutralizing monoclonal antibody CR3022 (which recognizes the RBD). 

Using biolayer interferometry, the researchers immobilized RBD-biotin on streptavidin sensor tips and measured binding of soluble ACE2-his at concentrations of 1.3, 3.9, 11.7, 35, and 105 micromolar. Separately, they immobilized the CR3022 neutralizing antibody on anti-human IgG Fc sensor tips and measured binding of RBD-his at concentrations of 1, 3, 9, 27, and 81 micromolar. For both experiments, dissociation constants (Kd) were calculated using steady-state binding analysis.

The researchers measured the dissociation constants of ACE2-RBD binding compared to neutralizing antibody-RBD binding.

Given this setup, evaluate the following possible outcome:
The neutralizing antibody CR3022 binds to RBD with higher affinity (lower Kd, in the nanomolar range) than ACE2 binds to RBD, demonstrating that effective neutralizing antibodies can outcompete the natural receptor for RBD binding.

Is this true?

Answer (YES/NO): NO